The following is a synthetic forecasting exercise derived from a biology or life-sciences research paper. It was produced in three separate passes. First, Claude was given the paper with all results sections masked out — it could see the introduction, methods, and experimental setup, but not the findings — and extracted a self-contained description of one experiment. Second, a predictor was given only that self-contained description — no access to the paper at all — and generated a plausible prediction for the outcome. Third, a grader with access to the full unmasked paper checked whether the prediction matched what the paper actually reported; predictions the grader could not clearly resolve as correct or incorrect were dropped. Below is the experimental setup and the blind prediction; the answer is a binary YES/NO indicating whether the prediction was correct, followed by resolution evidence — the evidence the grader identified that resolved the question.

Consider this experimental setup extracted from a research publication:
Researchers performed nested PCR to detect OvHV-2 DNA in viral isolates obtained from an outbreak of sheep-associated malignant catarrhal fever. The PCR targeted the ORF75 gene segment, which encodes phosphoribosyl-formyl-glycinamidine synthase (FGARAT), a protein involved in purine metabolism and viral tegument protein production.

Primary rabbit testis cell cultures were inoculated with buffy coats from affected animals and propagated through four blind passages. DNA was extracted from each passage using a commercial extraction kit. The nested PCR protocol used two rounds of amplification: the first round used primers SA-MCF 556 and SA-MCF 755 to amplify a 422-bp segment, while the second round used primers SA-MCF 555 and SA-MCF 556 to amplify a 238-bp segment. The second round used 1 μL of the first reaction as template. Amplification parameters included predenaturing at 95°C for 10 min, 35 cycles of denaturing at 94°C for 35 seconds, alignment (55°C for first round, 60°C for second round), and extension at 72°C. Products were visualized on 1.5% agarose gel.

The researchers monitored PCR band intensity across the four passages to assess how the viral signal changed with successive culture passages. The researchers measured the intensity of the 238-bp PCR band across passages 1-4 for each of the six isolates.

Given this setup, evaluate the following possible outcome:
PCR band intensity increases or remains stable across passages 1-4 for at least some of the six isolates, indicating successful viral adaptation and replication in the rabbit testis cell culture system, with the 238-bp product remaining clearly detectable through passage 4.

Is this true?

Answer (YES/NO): YES